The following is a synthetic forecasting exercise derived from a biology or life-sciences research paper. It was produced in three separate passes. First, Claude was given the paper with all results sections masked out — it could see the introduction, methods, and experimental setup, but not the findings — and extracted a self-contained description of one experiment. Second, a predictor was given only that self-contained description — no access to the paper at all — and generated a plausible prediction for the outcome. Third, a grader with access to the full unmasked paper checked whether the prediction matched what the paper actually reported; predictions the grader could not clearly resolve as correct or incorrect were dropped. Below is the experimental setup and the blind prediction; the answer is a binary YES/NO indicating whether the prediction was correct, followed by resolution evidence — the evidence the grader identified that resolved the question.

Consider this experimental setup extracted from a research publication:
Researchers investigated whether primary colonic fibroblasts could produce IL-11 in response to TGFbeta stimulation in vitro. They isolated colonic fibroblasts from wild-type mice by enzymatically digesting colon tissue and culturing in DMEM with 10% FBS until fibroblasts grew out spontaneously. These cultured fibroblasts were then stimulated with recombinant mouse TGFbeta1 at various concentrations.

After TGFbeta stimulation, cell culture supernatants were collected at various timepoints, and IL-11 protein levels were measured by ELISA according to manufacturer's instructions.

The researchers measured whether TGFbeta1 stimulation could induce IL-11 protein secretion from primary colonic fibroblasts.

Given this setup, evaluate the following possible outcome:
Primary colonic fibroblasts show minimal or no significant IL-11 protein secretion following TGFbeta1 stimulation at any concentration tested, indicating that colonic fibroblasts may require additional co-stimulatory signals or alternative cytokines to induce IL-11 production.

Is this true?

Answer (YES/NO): NO